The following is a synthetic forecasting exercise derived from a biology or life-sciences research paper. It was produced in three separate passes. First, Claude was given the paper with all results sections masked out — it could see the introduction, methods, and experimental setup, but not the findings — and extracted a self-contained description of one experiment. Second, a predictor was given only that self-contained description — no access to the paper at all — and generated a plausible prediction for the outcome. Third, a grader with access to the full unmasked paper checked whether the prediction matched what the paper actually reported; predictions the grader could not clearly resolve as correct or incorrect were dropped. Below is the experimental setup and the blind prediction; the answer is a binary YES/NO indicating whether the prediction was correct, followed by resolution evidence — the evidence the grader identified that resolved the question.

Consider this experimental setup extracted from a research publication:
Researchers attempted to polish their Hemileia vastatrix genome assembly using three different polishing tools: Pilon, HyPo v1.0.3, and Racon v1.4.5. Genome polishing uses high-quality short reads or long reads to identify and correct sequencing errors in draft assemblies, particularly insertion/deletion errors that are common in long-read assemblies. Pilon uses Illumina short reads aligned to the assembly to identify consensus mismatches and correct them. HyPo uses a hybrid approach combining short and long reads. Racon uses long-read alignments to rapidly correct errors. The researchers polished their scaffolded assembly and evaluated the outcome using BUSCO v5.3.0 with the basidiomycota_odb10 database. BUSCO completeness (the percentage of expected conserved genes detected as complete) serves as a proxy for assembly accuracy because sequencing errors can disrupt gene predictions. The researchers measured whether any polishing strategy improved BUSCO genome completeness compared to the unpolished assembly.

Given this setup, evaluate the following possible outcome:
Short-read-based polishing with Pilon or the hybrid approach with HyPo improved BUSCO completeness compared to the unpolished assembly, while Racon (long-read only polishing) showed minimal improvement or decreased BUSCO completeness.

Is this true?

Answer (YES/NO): NO